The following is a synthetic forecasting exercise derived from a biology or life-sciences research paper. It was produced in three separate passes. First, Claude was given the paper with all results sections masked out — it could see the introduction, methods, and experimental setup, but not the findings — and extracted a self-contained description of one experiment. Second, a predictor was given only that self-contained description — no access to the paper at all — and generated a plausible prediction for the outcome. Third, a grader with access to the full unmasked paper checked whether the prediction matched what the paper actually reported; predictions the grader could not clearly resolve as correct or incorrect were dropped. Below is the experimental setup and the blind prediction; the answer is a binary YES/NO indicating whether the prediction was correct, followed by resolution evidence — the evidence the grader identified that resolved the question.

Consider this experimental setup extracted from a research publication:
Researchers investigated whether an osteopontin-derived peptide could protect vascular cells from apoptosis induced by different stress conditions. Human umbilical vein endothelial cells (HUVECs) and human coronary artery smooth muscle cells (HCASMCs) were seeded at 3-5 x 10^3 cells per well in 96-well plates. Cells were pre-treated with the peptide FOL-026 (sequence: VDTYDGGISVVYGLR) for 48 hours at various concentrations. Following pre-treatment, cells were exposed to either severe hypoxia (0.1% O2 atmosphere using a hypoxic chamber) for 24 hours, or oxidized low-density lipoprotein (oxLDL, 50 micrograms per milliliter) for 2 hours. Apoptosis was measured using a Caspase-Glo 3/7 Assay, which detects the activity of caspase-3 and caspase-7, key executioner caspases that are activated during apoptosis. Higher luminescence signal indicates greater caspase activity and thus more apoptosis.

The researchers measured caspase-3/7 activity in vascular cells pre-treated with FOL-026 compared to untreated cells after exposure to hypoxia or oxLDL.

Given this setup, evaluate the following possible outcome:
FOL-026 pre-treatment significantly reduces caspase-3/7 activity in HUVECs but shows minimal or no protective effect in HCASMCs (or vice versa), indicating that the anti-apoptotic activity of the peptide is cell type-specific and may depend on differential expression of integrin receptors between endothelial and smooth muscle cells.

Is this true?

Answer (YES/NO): NO